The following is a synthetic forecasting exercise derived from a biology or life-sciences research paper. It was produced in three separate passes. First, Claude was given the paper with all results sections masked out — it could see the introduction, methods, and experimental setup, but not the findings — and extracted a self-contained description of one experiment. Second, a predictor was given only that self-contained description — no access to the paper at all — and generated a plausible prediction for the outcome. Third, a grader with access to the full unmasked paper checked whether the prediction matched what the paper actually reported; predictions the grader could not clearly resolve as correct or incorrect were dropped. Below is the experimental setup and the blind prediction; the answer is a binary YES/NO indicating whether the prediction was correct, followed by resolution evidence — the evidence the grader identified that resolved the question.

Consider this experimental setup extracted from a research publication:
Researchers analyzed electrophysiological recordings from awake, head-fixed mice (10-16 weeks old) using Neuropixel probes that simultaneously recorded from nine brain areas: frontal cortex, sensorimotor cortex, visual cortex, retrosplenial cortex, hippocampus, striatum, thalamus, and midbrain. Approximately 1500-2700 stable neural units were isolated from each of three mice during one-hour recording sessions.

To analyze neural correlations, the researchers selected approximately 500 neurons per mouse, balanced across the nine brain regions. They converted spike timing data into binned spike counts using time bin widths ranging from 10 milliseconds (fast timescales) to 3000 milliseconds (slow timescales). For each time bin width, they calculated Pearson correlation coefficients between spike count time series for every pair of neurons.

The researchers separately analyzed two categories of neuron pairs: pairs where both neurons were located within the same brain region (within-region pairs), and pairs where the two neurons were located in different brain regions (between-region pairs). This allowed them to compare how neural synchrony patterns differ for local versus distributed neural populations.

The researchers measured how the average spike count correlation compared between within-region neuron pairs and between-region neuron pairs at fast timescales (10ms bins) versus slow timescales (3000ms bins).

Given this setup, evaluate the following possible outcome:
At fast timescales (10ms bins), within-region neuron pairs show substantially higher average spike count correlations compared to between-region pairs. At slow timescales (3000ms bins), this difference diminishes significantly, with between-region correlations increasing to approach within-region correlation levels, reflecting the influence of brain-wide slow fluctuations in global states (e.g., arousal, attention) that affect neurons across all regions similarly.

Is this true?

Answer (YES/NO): YES